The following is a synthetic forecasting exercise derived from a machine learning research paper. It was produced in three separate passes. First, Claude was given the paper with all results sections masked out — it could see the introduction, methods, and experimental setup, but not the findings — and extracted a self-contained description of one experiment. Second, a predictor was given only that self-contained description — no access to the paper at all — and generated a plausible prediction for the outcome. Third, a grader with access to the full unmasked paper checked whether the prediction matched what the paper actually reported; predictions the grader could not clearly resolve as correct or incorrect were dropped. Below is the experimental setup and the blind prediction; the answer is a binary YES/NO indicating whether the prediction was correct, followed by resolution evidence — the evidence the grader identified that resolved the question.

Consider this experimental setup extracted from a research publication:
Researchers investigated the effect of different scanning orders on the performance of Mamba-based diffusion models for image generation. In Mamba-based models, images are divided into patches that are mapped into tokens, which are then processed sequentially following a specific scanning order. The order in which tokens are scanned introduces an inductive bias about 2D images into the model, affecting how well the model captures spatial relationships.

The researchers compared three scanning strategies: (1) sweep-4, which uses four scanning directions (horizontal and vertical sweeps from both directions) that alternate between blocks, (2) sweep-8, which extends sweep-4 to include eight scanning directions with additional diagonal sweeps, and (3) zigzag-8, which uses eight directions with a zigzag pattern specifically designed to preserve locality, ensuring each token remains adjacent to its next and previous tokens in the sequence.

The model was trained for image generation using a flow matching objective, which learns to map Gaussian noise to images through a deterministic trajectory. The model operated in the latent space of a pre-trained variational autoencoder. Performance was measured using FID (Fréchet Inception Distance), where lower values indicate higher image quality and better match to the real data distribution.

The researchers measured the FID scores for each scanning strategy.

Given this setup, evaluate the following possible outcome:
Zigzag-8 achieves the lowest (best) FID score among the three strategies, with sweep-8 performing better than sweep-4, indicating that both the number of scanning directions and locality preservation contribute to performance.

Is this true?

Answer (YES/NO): NO